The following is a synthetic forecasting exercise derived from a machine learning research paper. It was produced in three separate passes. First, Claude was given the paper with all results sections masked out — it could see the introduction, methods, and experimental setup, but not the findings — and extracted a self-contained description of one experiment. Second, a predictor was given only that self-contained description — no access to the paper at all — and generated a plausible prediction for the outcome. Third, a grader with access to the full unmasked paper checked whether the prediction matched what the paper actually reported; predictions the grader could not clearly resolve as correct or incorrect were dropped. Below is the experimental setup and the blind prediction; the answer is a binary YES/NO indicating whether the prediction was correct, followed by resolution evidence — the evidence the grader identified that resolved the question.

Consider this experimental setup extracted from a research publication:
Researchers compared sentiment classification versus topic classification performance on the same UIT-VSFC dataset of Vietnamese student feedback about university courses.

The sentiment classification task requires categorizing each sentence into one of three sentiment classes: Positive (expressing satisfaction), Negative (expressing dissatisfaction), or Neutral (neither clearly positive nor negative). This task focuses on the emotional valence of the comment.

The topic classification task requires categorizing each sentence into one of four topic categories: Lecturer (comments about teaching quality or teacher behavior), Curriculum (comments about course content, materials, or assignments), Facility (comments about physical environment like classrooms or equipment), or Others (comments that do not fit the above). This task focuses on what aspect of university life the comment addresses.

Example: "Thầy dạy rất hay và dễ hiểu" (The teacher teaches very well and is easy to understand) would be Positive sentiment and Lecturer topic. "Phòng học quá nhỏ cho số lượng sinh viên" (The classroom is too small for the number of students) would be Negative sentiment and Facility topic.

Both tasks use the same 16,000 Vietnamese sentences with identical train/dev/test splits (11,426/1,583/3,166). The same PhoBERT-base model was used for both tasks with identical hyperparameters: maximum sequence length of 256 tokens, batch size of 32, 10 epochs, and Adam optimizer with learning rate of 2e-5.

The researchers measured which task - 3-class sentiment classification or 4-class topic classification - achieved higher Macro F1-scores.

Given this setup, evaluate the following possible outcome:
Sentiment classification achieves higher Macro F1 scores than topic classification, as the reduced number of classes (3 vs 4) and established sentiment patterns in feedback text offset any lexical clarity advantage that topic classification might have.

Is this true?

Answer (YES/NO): YES